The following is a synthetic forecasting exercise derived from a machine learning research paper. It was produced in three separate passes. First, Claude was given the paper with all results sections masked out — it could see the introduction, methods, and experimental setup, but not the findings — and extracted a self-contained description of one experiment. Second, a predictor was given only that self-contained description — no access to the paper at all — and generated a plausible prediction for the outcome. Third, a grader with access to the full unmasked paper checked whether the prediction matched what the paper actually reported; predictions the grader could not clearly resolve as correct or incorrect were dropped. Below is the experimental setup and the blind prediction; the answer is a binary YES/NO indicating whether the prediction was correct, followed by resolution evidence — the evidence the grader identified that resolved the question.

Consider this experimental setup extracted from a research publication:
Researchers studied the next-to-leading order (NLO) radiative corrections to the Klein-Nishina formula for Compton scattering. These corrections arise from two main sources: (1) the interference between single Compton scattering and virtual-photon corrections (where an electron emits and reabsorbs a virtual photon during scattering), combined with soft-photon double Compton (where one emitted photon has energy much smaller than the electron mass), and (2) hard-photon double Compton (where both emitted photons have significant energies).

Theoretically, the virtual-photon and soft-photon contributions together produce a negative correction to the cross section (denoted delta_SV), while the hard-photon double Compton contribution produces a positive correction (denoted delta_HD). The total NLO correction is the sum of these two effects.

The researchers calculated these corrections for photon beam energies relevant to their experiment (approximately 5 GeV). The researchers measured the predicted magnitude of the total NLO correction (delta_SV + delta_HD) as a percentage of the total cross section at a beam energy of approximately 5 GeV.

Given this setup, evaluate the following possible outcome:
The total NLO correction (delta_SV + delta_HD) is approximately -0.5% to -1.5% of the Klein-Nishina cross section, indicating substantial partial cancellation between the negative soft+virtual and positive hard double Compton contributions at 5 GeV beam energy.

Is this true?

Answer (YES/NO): NO